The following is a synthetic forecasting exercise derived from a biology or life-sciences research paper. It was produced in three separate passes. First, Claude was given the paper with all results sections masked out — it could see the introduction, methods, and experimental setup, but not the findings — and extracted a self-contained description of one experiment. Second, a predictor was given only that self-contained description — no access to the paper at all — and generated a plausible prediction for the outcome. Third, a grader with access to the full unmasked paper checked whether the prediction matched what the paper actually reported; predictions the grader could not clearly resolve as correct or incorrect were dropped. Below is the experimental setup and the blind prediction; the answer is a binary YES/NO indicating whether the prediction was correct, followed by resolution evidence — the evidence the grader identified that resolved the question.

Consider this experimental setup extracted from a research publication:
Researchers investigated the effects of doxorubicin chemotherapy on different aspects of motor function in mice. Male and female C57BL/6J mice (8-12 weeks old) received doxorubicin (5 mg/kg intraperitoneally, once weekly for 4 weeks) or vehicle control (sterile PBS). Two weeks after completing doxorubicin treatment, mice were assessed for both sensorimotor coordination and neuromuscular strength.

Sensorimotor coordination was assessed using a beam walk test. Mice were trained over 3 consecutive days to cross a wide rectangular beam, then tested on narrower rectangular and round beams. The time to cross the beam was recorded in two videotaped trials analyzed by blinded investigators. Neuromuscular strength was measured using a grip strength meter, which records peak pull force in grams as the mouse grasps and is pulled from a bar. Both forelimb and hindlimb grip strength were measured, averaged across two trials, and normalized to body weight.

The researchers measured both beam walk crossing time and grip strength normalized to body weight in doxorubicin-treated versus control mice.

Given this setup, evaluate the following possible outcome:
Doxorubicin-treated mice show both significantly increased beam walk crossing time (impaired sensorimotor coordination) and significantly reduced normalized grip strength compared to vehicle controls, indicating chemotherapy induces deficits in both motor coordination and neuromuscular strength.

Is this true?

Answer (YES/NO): YES